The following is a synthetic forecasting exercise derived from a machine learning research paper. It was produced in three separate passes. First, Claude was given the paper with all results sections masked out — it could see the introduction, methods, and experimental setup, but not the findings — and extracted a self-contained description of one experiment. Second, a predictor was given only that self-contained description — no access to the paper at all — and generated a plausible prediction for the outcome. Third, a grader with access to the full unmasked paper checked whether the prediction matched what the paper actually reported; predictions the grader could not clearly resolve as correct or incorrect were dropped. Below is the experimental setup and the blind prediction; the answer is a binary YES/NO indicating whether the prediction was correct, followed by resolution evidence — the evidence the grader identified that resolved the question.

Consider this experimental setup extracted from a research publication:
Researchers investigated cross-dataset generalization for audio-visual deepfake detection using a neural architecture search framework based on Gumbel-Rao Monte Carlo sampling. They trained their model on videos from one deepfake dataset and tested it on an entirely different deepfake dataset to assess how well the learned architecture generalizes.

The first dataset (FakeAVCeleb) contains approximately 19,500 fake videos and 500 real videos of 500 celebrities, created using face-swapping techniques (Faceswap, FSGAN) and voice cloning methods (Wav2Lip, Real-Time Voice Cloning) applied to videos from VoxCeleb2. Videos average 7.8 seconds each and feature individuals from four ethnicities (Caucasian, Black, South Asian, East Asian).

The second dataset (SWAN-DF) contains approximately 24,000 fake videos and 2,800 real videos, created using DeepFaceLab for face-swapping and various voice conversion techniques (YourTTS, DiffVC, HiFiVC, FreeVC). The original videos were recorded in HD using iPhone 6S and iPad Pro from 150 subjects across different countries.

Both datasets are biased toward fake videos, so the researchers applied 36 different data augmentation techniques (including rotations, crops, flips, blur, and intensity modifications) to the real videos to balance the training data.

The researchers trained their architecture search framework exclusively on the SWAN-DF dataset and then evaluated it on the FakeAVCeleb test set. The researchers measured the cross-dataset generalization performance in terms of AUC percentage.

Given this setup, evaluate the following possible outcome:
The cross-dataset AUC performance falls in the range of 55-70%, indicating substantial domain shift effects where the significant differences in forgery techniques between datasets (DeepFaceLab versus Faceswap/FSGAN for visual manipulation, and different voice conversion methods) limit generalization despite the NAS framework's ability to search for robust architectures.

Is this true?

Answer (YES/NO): NO